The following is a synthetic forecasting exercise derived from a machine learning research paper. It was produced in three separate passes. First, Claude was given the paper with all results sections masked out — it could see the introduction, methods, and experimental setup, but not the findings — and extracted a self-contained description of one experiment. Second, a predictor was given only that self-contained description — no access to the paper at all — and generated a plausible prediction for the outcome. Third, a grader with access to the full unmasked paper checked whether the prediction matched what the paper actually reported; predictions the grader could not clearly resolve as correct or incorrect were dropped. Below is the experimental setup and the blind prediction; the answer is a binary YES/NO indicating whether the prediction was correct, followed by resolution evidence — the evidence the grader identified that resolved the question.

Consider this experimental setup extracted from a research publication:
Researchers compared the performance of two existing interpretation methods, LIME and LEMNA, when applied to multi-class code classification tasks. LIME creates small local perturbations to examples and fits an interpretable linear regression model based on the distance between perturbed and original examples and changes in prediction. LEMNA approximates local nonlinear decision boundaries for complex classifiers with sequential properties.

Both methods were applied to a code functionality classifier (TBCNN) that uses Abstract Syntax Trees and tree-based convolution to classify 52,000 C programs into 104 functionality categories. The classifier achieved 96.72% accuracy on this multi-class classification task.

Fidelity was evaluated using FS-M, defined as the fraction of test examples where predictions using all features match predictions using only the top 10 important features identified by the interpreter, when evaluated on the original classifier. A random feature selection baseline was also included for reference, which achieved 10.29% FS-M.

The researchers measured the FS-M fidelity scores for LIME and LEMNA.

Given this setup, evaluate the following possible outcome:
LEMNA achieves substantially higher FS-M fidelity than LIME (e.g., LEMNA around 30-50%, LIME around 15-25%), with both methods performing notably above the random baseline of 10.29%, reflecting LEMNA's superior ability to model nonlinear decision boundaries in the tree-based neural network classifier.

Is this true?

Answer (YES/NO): NO